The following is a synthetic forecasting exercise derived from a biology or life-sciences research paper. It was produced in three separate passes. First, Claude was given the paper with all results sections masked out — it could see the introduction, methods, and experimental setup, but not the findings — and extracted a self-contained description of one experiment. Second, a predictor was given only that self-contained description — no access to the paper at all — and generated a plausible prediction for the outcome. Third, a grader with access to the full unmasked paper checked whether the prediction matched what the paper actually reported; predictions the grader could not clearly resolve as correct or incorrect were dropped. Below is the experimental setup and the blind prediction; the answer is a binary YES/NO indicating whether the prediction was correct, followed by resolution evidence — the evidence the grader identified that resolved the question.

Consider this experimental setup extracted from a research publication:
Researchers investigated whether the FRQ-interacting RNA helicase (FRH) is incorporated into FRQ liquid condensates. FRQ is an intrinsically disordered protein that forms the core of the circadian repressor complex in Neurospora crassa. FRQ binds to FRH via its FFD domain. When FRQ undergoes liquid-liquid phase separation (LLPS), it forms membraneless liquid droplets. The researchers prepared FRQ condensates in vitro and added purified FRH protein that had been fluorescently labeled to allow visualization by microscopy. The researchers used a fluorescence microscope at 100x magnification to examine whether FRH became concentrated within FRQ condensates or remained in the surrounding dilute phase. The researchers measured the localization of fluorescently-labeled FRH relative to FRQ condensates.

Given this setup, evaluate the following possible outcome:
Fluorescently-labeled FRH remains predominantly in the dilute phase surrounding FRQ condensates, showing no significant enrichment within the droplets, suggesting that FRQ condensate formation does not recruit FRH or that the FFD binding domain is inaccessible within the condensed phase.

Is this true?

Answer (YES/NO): NO